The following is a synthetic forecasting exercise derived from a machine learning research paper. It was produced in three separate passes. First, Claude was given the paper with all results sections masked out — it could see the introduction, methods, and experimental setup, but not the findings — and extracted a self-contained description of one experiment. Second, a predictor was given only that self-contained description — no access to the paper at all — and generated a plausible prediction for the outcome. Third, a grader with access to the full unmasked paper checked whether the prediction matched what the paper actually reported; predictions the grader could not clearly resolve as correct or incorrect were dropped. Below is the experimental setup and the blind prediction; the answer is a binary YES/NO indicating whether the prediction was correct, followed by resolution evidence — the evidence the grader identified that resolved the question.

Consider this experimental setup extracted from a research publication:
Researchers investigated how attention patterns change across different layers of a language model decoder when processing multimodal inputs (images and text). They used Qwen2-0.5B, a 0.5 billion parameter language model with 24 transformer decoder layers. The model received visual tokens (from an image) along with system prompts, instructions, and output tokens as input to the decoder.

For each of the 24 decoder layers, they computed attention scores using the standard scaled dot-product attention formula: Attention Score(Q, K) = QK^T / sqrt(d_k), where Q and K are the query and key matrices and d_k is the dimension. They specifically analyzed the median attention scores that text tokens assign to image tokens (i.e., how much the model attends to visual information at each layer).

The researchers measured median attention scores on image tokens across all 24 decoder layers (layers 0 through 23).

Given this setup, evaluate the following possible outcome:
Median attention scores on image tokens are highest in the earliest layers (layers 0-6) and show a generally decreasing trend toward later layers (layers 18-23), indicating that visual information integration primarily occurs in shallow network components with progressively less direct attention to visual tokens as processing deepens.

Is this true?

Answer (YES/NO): NO